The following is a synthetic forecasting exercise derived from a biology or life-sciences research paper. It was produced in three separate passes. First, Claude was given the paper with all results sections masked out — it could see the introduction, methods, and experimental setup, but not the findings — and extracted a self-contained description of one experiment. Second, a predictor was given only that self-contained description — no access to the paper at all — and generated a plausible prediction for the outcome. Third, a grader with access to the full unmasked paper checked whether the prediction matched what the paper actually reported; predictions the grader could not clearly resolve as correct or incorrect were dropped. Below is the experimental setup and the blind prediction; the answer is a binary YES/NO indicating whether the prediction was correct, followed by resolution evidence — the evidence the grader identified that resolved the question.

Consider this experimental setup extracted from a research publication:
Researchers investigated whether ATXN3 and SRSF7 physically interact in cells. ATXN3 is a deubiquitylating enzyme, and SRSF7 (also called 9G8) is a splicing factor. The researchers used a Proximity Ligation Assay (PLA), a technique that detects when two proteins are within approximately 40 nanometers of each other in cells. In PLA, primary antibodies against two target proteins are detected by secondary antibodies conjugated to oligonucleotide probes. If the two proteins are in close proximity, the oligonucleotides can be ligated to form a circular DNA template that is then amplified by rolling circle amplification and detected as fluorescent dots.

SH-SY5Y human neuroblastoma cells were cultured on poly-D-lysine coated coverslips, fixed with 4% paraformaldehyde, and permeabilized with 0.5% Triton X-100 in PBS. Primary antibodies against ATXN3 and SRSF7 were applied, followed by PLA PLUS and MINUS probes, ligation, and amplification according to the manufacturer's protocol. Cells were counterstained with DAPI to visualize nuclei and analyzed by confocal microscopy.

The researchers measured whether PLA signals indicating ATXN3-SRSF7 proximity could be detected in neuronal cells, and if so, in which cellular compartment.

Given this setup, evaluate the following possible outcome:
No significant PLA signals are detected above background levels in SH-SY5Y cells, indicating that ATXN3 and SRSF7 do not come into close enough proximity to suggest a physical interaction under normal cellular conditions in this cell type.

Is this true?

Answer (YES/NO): NO